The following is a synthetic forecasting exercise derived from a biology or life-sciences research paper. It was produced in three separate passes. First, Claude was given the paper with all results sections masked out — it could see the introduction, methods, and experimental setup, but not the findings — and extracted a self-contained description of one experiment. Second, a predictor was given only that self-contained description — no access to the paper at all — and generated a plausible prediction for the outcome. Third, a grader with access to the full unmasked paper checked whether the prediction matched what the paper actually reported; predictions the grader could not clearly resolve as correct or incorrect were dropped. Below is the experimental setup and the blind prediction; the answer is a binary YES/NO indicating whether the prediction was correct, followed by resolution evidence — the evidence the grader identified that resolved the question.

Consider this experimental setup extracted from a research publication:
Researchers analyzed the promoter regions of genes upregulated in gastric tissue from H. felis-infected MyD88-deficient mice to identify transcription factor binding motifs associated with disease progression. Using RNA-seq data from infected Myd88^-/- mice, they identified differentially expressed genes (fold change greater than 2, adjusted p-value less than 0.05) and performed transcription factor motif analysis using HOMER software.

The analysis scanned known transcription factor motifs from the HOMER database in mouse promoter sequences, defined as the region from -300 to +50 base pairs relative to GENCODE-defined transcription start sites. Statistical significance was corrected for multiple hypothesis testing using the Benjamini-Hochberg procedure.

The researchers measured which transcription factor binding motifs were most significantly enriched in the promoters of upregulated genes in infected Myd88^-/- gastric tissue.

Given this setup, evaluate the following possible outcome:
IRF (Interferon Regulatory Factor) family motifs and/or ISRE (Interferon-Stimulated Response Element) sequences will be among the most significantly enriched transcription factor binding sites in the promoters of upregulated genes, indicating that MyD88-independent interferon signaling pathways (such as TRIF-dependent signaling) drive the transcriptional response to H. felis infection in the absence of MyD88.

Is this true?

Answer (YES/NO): YES